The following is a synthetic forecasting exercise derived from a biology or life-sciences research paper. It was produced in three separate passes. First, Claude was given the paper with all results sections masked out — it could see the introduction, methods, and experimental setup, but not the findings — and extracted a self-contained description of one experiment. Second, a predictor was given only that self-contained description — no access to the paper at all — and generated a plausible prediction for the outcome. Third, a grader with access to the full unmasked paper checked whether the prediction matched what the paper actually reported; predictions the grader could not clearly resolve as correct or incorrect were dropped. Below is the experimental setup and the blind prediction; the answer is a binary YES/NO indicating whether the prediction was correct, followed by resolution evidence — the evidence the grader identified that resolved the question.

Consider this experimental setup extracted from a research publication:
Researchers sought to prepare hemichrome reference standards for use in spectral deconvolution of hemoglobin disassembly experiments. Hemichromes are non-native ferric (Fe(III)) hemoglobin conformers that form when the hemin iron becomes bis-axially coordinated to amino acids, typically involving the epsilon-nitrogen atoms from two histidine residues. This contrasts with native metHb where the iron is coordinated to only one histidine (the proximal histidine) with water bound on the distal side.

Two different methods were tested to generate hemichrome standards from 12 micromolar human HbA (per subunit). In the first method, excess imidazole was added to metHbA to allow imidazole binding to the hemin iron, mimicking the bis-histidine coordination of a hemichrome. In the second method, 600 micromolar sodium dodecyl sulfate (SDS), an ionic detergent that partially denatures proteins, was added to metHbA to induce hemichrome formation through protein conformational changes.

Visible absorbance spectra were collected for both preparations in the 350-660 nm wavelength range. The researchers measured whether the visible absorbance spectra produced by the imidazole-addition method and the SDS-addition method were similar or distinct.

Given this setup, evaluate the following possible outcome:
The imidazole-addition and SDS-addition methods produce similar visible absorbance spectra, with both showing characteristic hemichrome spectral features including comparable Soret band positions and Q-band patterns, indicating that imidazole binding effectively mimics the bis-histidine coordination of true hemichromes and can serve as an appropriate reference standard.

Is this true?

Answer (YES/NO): YES